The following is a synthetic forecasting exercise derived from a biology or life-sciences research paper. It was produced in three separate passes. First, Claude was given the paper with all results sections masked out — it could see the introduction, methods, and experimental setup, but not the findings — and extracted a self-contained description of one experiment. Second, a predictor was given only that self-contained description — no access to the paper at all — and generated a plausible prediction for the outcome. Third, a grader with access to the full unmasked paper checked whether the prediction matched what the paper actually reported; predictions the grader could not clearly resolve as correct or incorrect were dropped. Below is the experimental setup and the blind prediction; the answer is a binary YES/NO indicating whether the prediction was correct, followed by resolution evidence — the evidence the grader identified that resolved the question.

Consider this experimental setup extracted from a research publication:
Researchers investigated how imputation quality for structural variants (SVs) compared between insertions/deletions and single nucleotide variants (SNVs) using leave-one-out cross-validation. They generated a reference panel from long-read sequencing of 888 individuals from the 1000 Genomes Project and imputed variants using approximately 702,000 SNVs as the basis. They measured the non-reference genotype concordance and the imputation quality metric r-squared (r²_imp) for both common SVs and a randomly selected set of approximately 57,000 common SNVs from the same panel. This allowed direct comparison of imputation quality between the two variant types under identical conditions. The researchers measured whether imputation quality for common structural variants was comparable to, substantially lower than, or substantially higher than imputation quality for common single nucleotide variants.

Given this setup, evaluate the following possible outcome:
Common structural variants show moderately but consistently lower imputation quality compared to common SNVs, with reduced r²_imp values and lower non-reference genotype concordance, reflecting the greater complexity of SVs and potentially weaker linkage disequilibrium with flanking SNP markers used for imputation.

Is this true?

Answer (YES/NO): YES